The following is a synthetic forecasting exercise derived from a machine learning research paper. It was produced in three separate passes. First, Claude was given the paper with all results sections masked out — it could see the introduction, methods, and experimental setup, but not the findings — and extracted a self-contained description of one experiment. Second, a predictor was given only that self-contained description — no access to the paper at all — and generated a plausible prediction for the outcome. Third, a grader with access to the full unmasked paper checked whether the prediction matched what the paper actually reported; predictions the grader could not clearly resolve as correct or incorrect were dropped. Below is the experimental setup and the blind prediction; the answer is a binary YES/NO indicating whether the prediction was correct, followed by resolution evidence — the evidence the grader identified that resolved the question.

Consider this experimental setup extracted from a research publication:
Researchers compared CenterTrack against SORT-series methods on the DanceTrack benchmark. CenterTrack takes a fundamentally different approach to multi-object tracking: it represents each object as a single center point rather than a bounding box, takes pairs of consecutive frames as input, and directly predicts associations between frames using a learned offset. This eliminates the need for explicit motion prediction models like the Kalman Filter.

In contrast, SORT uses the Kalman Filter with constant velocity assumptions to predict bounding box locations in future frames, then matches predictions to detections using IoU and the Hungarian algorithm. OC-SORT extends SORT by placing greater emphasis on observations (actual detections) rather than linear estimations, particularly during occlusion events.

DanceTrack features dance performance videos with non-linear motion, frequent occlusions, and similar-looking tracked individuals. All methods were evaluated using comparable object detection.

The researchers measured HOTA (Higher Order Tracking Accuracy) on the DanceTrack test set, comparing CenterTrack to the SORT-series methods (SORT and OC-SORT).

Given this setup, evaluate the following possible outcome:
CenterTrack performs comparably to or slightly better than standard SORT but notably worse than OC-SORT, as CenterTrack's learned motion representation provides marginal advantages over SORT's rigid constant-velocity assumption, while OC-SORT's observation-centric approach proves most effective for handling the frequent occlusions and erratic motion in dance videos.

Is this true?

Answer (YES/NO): NO